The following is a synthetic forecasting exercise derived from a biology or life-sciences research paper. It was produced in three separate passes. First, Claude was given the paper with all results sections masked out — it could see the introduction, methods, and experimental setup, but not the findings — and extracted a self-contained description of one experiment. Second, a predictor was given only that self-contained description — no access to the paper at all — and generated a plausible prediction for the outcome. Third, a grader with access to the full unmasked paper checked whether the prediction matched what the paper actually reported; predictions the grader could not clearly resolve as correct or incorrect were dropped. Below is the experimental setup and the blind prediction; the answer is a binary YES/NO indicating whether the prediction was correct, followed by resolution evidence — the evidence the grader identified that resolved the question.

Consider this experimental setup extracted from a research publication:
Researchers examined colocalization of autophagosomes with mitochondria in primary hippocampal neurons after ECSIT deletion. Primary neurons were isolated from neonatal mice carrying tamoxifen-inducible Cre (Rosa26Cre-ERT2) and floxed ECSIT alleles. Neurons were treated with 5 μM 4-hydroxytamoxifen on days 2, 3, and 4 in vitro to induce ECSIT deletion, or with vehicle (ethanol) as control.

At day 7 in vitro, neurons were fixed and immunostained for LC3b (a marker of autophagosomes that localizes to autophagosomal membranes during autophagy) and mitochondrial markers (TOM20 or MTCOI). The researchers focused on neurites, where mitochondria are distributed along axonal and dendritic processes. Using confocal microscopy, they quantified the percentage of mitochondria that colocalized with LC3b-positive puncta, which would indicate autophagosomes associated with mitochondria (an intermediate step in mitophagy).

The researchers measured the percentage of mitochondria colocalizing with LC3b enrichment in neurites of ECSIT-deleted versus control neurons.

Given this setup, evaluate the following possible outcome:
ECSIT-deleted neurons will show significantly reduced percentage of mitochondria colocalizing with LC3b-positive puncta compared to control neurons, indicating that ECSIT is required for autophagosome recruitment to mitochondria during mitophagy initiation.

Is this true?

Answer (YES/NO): NO